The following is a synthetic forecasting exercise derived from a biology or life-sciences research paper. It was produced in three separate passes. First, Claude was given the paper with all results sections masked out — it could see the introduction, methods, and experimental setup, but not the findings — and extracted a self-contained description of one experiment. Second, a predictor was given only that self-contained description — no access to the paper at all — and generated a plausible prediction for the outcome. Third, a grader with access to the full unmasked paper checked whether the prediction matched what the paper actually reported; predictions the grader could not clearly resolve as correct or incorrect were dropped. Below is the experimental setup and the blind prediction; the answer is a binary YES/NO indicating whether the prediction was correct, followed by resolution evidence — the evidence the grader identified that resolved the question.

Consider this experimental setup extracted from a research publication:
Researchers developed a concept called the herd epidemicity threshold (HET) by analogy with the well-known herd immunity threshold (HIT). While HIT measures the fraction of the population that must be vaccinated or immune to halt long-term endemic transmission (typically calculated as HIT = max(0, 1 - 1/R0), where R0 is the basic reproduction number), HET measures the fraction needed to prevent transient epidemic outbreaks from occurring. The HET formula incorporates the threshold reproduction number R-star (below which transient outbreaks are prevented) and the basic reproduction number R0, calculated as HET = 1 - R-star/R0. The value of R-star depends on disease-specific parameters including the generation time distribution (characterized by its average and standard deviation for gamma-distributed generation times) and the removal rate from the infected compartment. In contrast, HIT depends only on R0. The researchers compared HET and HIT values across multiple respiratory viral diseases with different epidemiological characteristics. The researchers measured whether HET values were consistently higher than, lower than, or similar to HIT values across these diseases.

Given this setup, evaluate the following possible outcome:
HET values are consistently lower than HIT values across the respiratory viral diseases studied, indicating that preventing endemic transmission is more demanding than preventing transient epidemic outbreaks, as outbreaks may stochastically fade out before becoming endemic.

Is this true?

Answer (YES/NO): NO